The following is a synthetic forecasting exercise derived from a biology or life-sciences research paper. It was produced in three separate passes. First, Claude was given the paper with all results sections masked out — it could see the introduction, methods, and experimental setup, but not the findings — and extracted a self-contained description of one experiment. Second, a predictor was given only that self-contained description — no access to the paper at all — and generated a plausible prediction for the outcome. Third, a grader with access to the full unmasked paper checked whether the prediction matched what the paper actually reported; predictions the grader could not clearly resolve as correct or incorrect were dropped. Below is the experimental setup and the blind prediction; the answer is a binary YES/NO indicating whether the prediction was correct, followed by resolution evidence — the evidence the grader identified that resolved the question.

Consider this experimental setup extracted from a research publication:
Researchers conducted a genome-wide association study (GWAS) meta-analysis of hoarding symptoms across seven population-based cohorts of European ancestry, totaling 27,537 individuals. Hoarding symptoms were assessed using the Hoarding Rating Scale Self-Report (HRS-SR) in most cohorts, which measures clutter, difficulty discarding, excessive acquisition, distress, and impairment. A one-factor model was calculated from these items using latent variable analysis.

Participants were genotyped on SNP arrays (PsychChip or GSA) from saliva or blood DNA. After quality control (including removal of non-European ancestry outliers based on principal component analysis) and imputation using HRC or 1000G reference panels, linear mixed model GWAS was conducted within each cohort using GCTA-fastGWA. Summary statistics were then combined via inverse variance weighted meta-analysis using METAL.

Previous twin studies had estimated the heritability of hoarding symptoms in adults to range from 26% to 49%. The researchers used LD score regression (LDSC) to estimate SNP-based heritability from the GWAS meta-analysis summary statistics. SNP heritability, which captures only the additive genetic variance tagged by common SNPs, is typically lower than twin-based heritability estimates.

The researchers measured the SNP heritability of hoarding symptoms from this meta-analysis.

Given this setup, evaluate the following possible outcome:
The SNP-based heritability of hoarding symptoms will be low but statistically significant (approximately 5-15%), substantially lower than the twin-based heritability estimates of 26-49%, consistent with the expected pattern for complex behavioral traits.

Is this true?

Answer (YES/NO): NO